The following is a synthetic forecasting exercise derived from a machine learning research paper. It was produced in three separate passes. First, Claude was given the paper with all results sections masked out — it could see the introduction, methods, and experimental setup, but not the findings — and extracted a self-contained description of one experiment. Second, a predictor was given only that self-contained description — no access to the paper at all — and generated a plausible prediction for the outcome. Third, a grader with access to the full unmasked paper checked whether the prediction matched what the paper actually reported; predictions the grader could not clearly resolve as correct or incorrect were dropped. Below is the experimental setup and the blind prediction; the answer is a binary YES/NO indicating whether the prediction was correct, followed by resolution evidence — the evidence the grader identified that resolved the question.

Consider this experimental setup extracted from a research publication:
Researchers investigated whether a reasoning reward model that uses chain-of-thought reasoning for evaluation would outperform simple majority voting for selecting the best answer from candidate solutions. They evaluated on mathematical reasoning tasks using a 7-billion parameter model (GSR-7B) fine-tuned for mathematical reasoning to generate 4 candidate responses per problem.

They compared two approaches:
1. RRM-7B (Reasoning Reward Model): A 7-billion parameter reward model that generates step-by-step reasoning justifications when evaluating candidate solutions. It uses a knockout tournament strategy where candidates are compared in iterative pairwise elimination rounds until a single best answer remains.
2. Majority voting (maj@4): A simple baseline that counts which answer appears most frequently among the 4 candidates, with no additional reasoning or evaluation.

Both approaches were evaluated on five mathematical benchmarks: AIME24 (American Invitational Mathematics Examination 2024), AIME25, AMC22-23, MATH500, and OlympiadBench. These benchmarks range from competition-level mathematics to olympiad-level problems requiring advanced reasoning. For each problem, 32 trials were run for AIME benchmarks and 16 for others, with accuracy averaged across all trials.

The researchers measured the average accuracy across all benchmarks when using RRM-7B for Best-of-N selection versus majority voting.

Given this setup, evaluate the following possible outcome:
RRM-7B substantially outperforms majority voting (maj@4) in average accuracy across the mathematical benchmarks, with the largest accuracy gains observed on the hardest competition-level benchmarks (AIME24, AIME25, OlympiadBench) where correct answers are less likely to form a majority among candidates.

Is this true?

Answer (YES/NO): NO